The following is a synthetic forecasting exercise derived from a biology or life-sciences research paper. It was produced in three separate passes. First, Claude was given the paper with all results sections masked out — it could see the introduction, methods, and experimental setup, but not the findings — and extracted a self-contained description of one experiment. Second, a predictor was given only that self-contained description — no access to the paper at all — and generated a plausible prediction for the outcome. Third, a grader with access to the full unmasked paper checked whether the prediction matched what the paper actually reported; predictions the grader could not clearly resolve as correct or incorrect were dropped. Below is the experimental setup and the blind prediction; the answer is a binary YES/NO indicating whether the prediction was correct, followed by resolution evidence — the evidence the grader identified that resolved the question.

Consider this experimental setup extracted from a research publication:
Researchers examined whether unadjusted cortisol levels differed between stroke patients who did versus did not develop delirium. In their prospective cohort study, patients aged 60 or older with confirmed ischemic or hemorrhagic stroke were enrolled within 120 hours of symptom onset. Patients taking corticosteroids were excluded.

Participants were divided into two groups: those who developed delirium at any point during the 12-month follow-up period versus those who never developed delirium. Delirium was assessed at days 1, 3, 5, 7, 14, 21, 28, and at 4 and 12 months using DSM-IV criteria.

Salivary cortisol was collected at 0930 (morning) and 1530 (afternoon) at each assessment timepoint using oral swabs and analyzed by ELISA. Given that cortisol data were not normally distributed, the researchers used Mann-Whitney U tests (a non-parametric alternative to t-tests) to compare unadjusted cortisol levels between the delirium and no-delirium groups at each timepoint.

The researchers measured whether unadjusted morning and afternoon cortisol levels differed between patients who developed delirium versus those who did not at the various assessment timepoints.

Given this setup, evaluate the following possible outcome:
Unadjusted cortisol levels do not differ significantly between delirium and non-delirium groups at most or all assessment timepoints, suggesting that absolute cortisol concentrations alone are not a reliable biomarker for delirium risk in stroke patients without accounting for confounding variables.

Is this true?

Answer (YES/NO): NO